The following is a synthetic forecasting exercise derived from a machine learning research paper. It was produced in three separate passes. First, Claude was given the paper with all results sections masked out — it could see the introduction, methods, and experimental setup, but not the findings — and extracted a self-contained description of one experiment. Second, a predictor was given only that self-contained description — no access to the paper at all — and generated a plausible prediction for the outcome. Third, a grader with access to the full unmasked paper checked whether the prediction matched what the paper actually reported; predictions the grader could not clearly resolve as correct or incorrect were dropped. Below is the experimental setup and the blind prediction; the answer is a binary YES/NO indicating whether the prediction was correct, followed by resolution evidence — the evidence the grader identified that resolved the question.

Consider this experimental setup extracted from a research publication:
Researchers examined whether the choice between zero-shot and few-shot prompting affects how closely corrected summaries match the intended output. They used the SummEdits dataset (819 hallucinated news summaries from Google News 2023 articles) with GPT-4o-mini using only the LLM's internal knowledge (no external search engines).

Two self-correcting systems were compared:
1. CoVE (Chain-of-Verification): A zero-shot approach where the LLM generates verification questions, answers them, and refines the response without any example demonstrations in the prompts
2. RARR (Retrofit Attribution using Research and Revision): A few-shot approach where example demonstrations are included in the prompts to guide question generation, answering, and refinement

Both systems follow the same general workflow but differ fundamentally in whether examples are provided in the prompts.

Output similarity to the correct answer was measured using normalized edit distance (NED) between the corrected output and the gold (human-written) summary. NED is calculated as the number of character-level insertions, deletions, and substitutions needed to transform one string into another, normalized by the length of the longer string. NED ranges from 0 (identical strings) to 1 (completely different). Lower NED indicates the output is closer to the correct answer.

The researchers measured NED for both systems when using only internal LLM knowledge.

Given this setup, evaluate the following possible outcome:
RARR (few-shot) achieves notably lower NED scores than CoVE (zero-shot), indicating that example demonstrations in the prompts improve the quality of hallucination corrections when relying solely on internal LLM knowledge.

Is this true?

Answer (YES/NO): YES